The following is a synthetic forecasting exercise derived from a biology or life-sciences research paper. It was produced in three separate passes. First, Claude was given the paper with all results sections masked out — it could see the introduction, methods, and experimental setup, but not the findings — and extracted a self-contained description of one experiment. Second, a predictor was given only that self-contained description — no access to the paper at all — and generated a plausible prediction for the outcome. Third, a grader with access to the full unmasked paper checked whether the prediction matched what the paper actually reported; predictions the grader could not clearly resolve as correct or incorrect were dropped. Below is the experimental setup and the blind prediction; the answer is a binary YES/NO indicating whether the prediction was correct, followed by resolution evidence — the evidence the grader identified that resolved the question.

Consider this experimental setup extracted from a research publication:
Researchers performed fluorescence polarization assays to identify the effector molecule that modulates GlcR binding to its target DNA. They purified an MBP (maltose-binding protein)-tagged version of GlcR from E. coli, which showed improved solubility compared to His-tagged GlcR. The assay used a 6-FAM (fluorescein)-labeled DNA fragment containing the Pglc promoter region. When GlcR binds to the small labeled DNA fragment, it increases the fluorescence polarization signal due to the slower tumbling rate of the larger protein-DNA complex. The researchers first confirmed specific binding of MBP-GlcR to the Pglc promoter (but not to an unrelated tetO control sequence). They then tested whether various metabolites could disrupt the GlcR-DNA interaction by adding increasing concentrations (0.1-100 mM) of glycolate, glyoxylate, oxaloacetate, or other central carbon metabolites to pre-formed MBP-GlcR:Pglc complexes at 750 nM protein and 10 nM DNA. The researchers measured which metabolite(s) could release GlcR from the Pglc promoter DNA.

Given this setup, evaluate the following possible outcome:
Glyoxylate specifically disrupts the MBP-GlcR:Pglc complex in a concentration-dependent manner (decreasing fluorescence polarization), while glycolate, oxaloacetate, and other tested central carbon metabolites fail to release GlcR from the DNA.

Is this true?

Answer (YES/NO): NO